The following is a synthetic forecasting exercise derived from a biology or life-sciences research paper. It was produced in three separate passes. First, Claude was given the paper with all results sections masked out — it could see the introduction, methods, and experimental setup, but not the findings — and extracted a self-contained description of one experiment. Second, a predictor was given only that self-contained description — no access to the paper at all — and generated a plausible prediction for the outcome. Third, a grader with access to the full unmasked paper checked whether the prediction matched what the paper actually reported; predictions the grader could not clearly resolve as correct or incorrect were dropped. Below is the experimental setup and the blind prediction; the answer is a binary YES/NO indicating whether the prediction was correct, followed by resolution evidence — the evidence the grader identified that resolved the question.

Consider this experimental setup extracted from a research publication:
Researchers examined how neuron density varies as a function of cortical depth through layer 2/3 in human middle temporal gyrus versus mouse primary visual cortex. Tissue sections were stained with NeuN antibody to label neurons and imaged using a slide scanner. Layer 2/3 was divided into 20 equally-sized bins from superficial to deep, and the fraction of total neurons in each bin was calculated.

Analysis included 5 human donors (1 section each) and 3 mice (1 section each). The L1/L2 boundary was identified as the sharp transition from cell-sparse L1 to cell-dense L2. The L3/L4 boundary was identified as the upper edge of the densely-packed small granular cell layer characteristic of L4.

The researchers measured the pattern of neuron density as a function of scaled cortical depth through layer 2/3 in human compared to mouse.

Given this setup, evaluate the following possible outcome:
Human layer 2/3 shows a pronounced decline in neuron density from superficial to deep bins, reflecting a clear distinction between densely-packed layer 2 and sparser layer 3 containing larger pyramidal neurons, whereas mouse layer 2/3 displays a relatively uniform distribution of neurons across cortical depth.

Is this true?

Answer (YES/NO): YES